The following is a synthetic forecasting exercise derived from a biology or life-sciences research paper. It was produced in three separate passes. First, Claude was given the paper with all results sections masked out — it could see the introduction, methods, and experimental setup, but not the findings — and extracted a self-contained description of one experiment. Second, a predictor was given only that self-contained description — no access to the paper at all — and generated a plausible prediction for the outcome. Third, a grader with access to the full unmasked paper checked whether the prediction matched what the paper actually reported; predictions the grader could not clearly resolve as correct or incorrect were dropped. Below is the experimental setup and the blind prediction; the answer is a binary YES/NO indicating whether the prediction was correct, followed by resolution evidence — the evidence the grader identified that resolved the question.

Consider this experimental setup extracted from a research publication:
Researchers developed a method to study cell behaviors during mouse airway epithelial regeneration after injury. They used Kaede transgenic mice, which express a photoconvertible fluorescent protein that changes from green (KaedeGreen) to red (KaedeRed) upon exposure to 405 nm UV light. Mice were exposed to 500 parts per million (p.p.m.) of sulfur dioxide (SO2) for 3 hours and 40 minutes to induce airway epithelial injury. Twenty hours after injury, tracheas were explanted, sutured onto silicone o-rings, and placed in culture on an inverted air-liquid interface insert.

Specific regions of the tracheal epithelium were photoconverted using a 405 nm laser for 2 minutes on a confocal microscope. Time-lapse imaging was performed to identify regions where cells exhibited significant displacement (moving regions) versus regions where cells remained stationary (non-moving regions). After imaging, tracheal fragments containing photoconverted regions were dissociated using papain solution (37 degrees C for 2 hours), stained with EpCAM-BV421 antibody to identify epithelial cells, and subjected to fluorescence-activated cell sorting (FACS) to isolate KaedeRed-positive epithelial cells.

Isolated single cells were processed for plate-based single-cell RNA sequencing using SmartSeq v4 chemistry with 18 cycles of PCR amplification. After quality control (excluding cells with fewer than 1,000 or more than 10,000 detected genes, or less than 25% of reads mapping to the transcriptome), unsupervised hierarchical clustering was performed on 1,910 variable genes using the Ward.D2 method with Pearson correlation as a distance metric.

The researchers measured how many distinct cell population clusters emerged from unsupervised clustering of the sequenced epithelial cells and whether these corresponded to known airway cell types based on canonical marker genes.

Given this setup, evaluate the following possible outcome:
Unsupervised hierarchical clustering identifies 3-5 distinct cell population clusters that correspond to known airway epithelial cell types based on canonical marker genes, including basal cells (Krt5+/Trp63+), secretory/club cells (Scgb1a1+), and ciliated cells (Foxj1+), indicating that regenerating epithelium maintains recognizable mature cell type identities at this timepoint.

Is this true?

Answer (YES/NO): NO